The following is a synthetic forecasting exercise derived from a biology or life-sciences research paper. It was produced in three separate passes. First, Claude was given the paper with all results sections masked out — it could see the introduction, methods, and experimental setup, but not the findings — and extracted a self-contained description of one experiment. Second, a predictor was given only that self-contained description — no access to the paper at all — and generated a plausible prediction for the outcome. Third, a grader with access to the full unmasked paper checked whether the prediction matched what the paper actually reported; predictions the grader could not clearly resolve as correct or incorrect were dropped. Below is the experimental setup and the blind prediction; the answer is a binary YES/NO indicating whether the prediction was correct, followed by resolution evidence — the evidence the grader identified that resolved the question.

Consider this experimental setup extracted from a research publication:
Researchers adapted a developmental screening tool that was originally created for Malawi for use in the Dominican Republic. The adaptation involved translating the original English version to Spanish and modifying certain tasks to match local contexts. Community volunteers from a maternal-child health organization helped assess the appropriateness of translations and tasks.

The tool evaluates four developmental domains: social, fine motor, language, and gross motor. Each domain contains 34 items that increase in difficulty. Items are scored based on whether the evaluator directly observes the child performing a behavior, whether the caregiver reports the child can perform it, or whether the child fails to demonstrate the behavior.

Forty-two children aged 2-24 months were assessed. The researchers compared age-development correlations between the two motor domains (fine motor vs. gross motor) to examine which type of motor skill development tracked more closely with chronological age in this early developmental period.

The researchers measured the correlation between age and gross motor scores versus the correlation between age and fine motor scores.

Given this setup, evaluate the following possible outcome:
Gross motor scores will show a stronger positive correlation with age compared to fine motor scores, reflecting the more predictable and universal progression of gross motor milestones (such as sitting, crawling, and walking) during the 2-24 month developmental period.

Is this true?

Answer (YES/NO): NO